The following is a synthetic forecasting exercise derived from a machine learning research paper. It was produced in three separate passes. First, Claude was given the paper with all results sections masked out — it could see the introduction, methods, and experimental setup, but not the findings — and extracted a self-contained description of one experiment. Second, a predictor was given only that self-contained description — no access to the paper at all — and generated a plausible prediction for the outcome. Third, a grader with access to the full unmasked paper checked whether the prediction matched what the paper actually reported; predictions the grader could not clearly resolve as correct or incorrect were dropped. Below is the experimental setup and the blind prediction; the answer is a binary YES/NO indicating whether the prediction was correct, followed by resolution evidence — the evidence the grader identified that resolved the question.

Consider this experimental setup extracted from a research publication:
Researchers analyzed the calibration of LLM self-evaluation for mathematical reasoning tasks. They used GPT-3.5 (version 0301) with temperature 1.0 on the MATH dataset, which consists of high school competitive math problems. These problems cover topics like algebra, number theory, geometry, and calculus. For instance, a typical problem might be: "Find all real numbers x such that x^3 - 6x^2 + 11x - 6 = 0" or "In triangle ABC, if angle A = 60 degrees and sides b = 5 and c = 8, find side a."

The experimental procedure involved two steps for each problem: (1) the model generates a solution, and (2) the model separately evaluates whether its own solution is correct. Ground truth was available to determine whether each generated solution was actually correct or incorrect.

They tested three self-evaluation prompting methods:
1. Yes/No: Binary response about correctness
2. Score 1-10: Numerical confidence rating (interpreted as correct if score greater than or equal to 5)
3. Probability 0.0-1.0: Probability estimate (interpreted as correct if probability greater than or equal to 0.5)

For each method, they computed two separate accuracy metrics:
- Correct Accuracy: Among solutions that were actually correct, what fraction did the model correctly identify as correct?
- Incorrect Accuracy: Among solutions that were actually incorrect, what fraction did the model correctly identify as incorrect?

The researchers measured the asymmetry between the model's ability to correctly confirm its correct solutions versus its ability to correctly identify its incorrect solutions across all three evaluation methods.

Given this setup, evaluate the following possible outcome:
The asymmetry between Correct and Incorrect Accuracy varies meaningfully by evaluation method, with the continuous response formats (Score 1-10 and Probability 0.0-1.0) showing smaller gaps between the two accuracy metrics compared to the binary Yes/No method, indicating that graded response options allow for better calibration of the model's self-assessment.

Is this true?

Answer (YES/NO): NO